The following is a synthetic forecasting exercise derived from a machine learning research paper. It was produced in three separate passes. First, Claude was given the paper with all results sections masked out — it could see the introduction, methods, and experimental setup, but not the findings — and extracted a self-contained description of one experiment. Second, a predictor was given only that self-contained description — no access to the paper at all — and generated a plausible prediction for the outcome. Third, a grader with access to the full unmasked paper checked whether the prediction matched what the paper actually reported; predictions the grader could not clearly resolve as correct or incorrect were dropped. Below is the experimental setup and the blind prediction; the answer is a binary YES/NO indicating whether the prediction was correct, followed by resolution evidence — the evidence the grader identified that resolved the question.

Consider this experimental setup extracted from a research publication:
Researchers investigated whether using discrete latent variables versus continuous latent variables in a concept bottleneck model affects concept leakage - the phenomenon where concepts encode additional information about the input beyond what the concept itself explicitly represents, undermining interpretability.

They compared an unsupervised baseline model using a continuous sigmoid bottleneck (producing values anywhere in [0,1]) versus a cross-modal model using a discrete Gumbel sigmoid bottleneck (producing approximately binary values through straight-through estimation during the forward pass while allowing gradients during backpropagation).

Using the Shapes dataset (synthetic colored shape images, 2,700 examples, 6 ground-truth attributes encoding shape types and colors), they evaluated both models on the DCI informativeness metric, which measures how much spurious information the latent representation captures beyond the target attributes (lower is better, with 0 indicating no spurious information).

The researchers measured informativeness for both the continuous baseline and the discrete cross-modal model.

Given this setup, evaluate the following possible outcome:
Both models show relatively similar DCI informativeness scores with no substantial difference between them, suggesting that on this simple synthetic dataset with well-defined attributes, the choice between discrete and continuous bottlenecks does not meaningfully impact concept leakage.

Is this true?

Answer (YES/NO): YES